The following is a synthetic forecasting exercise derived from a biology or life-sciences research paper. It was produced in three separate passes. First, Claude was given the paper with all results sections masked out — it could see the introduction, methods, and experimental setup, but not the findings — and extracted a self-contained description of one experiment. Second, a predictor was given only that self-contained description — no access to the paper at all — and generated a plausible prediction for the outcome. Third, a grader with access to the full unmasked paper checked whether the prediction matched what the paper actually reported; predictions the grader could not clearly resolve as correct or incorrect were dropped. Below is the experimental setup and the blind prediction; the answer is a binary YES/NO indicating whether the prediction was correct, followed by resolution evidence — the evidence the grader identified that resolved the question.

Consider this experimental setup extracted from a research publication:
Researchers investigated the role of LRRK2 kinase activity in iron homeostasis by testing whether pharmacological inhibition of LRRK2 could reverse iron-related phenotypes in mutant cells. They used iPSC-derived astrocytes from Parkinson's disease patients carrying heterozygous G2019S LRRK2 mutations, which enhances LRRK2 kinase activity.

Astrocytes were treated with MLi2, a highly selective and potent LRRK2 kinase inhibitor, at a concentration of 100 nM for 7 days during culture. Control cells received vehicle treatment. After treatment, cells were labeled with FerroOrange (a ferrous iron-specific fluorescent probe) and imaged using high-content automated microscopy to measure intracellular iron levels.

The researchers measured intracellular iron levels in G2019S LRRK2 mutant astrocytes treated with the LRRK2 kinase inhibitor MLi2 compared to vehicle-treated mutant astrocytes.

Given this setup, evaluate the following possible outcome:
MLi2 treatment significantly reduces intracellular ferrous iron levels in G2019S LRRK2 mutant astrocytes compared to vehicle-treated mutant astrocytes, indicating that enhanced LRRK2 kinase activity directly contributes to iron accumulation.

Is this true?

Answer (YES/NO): YES